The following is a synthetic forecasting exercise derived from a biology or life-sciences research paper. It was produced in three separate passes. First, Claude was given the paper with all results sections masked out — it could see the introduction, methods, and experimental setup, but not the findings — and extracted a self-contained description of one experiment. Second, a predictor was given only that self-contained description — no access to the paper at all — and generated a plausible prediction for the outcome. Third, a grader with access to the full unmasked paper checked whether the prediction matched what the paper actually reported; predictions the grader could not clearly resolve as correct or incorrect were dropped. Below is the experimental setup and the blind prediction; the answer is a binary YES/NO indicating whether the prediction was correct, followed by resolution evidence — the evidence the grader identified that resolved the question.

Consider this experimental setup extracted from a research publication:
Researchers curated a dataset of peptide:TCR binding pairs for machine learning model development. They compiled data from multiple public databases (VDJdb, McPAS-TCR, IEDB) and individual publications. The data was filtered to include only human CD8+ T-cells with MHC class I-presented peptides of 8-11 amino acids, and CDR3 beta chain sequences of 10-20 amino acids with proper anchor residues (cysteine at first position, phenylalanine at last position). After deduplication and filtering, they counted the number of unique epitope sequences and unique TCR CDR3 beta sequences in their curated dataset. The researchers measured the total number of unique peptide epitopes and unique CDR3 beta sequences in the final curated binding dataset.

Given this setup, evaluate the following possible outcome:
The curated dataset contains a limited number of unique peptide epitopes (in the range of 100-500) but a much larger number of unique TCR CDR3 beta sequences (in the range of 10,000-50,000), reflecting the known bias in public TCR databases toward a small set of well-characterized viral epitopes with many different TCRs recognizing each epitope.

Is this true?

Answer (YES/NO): YES